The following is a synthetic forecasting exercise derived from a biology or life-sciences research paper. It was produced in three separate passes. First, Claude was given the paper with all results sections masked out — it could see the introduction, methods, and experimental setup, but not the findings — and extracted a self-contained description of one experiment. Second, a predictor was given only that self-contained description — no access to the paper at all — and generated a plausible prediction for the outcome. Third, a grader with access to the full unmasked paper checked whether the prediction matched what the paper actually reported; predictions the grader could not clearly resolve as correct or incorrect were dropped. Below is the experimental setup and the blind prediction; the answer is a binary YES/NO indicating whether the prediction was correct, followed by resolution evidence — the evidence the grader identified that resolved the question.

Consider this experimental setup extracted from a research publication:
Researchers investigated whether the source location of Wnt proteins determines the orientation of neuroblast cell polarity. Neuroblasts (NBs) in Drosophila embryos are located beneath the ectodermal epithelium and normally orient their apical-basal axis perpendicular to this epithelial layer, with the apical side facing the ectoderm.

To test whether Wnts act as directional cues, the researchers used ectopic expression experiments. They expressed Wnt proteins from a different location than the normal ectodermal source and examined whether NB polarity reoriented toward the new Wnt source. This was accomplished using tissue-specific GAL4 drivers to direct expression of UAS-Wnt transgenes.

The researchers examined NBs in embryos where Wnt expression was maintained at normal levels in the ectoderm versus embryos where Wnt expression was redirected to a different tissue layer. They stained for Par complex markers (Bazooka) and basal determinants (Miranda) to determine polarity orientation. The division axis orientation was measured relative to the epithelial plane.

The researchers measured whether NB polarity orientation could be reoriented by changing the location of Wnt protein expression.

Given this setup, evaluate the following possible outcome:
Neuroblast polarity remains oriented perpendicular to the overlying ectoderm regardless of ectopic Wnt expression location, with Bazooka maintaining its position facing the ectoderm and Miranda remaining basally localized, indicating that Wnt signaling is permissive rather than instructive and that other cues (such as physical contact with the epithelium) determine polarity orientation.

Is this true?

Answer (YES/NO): NO